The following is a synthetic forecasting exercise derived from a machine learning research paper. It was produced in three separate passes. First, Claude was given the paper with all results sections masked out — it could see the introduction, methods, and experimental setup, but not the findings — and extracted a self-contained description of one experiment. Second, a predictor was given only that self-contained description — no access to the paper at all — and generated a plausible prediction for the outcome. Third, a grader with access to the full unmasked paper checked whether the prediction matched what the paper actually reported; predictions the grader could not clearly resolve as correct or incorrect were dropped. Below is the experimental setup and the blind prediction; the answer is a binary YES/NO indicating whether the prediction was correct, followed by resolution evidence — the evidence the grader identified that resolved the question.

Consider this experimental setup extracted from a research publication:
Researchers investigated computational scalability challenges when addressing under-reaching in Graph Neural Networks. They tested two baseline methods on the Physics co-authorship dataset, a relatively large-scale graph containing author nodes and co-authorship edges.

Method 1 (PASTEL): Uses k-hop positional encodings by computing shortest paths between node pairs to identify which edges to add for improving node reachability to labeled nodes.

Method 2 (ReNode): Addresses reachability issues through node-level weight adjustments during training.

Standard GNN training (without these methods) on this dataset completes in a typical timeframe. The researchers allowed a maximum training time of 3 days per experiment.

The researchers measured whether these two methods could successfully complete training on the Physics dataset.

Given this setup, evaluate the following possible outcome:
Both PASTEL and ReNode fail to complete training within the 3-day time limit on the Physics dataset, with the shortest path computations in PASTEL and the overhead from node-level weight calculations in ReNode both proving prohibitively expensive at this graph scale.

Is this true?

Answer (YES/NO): NO